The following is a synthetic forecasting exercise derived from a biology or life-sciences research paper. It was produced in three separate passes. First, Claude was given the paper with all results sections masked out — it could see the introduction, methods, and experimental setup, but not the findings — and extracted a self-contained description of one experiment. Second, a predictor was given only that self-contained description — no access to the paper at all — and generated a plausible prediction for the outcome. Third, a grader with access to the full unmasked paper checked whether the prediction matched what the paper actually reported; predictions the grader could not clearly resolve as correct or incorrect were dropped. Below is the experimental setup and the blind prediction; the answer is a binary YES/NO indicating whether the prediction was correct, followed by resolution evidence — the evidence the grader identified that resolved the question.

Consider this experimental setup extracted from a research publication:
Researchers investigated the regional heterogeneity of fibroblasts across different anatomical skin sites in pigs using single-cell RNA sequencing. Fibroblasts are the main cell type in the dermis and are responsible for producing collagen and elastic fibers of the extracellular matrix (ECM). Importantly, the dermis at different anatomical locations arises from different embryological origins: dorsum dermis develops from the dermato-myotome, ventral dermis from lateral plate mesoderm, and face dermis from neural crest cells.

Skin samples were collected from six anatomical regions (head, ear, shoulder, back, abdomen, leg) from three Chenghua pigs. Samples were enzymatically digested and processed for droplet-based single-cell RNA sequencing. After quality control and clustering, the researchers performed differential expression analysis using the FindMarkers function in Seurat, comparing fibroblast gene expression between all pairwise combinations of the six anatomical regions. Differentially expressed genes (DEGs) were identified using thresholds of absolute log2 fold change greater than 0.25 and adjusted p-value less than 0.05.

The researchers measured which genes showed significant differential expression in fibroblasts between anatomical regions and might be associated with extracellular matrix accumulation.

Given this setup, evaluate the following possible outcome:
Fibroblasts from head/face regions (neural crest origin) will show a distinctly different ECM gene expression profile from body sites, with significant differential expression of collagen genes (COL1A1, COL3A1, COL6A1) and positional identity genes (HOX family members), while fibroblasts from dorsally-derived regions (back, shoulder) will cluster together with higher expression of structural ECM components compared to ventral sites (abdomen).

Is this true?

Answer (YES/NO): NO